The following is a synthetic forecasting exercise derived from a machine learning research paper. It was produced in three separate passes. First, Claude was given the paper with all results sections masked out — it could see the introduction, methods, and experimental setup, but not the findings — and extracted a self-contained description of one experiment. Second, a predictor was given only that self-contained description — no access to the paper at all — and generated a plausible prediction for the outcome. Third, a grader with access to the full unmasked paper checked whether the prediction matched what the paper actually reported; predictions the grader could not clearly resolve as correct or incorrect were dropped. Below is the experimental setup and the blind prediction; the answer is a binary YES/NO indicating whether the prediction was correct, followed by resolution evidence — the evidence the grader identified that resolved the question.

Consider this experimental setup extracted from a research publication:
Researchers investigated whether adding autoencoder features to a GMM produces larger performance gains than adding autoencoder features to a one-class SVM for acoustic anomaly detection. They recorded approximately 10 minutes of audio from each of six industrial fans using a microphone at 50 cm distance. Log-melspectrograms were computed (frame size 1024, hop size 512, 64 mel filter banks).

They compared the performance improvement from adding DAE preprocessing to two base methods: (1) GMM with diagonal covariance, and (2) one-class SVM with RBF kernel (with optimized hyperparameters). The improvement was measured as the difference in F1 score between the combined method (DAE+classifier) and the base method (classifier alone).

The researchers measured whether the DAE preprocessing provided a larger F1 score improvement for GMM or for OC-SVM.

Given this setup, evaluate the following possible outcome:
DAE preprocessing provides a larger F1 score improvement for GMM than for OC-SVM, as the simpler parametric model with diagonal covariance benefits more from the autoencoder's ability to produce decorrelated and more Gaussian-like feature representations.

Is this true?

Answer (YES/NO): YES